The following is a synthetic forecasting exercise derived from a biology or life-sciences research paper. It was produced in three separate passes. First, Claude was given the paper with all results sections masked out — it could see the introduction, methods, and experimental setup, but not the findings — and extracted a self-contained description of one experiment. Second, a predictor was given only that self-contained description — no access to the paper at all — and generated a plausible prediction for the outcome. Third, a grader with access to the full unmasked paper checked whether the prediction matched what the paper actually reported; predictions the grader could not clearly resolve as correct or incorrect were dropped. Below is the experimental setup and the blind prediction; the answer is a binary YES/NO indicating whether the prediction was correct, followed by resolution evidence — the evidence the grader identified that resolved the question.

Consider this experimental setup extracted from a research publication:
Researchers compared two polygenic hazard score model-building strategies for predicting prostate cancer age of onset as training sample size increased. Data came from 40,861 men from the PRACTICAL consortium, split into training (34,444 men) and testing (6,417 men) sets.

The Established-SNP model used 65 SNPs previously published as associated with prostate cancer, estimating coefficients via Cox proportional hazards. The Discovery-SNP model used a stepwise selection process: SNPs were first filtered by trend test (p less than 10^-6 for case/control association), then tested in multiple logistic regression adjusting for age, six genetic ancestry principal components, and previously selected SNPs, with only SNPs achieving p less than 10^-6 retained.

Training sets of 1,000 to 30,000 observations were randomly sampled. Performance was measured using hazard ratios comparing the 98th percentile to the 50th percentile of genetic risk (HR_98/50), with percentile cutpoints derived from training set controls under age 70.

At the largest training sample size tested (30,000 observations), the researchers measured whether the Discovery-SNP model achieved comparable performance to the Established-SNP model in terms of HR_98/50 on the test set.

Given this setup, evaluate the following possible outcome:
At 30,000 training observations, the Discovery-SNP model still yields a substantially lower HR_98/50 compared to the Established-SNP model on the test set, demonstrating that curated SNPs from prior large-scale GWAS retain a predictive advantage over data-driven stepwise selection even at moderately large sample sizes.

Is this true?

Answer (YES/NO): YES